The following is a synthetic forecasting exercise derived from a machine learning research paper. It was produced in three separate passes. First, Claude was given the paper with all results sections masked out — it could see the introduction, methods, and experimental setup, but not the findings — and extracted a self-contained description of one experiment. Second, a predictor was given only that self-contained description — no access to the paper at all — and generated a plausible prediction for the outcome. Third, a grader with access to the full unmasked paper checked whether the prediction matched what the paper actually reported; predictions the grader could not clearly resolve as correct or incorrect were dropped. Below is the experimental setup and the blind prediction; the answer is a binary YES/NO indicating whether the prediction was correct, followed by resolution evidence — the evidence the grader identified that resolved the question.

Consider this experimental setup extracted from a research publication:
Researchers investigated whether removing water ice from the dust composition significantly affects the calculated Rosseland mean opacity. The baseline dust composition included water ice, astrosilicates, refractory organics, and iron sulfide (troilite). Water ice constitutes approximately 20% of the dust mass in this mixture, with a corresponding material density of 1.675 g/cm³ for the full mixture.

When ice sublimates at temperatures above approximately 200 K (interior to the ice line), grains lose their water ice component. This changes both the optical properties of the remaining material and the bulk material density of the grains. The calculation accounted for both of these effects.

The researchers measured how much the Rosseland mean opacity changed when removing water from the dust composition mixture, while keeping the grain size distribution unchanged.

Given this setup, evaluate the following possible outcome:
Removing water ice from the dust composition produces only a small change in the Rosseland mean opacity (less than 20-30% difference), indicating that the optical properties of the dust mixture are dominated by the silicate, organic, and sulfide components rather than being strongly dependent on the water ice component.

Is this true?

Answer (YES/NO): YES